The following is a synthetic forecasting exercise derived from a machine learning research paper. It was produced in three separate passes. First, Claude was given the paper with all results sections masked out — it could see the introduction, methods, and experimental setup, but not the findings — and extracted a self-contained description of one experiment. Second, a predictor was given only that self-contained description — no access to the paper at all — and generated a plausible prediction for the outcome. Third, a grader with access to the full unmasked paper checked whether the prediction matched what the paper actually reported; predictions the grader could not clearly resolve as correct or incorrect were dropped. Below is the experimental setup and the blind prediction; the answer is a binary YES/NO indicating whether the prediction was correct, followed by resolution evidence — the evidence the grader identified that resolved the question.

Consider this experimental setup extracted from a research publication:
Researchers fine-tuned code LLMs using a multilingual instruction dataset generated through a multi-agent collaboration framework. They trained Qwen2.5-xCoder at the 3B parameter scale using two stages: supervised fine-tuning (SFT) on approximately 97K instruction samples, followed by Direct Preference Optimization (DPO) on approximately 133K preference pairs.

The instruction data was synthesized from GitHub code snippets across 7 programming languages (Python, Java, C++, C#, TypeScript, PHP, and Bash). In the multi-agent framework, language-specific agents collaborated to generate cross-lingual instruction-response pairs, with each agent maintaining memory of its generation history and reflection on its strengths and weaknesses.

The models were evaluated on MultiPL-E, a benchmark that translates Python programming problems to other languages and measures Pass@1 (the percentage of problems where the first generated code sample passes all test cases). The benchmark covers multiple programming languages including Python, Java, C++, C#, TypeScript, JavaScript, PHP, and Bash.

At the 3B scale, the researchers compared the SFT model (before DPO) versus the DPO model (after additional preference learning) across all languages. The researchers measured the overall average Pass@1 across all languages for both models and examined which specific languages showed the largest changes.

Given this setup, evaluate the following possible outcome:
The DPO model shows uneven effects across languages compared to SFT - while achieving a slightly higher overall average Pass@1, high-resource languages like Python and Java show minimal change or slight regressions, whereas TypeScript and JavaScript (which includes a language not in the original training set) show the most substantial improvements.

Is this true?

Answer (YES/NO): NO